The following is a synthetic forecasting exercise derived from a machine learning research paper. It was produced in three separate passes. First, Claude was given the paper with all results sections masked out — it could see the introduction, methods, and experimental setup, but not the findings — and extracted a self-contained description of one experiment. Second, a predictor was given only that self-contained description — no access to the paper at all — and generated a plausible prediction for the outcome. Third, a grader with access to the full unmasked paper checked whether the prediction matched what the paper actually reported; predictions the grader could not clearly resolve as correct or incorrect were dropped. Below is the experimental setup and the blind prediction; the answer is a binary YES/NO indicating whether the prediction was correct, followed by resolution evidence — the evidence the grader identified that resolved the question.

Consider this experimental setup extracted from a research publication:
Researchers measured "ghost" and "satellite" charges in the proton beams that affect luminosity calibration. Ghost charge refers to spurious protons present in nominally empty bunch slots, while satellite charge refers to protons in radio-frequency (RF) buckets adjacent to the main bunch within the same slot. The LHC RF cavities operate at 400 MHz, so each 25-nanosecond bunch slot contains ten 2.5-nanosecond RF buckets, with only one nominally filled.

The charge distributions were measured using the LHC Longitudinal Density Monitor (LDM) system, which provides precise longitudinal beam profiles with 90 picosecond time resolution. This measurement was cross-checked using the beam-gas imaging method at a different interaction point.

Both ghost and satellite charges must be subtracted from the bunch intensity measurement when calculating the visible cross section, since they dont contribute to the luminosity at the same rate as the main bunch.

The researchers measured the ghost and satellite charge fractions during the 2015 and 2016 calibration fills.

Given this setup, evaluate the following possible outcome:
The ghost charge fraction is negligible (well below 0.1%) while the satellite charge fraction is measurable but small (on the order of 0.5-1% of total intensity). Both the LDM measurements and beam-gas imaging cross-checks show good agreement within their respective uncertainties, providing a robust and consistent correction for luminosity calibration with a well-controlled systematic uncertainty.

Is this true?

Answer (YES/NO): NO